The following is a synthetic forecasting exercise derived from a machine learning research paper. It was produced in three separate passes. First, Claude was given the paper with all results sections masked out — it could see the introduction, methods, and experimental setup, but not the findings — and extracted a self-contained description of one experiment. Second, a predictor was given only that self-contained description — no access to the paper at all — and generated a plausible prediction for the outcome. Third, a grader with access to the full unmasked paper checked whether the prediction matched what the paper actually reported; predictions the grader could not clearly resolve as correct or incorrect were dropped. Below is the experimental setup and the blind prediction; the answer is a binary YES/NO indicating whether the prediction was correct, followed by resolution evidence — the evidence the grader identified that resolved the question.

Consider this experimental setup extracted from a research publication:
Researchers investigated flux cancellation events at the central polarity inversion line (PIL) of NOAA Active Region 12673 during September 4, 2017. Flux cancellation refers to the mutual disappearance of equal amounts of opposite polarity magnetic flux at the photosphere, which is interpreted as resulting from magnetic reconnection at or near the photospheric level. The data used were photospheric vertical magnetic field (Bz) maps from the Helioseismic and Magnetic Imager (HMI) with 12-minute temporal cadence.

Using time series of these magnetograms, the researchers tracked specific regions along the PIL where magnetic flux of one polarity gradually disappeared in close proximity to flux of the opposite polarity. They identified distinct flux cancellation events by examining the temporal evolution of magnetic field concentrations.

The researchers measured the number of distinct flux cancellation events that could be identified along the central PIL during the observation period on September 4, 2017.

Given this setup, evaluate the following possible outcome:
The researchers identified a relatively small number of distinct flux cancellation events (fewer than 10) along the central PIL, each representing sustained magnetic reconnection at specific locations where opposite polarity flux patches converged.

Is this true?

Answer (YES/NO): YES